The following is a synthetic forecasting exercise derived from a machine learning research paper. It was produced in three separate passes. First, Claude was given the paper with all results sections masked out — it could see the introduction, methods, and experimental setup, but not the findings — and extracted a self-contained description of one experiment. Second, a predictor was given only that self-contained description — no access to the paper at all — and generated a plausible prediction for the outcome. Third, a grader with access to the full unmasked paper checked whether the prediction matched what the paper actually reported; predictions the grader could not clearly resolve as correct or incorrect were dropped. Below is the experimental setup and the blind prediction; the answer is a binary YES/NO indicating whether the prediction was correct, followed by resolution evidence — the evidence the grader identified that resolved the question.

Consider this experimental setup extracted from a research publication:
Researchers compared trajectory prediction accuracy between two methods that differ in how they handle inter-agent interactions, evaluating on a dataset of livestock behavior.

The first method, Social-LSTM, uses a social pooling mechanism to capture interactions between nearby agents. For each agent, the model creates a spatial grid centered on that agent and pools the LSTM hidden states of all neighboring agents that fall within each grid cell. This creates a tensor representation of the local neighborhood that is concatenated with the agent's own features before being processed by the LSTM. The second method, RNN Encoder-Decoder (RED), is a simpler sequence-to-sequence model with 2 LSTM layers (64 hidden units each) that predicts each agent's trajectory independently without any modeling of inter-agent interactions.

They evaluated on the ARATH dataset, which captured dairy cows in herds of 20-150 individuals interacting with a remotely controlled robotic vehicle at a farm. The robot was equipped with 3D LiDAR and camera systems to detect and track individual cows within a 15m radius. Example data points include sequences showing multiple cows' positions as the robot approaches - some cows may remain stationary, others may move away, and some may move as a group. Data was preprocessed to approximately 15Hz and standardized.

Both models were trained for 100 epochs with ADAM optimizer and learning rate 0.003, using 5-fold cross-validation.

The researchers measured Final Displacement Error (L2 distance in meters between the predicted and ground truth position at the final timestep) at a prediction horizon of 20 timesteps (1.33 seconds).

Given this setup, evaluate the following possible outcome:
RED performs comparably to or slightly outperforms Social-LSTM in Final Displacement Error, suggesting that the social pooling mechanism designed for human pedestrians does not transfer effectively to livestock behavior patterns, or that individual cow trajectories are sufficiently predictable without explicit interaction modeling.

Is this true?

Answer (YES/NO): NO